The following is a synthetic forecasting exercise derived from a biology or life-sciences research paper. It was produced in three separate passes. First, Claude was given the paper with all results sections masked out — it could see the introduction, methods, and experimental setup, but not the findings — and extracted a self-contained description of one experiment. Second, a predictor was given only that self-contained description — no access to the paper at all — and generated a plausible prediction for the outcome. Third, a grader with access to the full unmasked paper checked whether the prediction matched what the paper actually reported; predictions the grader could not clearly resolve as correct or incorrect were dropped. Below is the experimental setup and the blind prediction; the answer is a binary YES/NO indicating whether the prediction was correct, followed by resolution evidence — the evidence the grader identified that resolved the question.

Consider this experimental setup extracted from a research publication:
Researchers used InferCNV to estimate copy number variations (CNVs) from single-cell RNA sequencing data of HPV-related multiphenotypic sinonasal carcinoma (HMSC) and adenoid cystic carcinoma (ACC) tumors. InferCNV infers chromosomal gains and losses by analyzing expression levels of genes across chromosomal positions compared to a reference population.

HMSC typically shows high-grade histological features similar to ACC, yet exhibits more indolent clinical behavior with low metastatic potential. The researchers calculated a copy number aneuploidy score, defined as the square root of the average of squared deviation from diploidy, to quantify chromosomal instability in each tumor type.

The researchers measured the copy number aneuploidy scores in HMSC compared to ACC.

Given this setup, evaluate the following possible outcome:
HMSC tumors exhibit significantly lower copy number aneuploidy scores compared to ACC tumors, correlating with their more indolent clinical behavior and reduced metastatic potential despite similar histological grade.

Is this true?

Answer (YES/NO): NO